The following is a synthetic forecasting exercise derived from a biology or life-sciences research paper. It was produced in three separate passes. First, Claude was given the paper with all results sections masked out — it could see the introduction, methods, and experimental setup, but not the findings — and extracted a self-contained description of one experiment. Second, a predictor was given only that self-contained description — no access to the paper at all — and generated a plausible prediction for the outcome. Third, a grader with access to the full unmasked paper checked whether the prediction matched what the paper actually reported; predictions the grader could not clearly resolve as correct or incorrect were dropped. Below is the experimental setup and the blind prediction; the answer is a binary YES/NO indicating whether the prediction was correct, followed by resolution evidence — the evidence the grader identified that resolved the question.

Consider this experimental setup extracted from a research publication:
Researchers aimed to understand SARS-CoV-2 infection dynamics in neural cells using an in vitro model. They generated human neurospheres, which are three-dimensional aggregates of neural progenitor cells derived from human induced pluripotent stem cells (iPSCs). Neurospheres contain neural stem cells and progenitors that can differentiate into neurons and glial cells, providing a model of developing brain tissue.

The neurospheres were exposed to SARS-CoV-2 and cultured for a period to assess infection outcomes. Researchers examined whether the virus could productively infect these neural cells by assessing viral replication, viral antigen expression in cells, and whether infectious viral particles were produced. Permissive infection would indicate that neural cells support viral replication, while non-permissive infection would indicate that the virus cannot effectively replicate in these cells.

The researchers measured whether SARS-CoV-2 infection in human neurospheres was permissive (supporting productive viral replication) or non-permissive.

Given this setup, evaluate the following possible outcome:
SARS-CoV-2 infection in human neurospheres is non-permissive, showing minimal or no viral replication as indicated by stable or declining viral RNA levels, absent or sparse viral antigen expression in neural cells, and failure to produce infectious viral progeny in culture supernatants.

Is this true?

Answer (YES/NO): YES